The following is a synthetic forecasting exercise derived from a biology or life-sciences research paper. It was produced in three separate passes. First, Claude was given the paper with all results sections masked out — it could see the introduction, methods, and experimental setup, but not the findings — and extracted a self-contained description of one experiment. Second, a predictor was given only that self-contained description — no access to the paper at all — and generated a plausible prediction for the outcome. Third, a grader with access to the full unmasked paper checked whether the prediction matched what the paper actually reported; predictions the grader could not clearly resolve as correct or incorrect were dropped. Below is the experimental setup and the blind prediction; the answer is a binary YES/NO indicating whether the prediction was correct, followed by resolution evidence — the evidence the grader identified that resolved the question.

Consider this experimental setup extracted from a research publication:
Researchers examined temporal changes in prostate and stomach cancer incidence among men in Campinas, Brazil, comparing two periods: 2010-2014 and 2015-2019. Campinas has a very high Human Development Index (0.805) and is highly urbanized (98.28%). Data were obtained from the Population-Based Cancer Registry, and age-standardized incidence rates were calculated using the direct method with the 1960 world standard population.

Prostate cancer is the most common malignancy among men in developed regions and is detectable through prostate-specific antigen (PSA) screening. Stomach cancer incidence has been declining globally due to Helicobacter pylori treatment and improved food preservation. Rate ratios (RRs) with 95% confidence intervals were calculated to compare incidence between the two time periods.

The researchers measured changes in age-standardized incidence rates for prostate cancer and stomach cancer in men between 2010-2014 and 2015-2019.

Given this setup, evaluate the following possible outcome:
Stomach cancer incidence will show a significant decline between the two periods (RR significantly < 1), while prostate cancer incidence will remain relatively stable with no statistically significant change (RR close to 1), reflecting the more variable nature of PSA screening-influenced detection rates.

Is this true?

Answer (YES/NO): NO